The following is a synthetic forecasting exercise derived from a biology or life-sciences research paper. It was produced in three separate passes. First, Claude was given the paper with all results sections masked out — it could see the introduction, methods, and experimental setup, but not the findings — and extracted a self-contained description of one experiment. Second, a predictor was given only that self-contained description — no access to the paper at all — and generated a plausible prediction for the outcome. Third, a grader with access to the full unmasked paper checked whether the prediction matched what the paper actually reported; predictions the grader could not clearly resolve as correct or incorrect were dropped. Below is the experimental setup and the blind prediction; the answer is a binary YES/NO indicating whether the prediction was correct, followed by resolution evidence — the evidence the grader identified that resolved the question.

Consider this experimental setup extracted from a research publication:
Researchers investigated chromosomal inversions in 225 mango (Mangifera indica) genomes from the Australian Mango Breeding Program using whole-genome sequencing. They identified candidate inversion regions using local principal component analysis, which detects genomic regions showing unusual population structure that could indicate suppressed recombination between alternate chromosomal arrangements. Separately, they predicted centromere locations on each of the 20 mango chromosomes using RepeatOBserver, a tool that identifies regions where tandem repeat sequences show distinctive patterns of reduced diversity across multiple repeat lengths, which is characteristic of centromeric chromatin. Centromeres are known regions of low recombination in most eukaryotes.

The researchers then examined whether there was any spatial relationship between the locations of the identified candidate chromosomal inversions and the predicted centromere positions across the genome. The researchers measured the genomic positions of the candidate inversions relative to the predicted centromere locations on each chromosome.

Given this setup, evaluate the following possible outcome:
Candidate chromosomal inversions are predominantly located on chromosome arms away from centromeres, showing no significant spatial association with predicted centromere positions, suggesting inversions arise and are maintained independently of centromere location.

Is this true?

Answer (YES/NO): NO